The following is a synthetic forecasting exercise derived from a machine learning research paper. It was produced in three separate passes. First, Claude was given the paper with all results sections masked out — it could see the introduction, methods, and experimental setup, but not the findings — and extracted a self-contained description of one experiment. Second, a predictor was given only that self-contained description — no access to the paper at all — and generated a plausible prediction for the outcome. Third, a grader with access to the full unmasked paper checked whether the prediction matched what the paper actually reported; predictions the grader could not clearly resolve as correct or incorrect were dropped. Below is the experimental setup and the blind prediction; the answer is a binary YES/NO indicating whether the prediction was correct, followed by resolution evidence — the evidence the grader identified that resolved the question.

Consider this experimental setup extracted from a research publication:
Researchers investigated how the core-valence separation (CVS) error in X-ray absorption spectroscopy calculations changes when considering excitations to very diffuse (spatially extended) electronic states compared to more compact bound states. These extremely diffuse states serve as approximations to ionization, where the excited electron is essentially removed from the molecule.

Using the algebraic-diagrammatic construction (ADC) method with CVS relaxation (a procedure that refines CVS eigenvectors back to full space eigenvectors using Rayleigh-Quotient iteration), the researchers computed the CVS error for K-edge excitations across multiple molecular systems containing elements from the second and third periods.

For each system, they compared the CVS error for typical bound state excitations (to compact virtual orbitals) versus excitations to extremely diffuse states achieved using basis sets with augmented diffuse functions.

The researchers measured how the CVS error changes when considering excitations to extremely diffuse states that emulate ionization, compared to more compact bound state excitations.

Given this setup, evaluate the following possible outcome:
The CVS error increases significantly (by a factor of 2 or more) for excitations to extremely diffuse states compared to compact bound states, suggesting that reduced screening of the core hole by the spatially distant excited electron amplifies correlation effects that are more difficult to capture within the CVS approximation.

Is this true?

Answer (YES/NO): NO